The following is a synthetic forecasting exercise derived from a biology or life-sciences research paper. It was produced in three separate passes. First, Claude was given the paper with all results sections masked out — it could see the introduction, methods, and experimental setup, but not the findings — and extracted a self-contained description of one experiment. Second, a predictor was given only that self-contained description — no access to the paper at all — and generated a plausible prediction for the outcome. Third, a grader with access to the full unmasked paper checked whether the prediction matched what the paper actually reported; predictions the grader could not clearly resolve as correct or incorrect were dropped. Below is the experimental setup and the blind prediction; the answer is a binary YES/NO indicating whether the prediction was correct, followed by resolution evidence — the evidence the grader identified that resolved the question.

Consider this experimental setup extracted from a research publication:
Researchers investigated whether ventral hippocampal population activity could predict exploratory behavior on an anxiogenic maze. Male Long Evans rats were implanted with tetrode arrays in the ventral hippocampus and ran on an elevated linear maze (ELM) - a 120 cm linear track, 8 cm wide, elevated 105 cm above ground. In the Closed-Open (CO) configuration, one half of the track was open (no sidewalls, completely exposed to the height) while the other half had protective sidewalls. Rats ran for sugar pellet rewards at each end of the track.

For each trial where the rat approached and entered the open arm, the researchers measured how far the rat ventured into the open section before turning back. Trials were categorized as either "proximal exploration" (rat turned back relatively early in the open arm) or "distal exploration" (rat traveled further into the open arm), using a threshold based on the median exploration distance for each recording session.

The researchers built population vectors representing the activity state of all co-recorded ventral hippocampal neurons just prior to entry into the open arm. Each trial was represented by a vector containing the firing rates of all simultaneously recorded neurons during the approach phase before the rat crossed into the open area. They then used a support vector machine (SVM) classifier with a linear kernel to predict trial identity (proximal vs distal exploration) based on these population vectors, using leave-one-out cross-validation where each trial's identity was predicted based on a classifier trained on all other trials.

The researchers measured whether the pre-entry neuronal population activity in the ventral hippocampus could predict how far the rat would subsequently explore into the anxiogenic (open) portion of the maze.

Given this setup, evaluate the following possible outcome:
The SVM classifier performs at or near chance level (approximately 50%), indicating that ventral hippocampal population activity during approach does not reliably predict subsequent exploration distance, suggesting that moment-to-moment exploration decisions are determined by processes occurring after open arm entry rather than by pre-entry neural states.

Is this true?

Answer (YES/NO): NO